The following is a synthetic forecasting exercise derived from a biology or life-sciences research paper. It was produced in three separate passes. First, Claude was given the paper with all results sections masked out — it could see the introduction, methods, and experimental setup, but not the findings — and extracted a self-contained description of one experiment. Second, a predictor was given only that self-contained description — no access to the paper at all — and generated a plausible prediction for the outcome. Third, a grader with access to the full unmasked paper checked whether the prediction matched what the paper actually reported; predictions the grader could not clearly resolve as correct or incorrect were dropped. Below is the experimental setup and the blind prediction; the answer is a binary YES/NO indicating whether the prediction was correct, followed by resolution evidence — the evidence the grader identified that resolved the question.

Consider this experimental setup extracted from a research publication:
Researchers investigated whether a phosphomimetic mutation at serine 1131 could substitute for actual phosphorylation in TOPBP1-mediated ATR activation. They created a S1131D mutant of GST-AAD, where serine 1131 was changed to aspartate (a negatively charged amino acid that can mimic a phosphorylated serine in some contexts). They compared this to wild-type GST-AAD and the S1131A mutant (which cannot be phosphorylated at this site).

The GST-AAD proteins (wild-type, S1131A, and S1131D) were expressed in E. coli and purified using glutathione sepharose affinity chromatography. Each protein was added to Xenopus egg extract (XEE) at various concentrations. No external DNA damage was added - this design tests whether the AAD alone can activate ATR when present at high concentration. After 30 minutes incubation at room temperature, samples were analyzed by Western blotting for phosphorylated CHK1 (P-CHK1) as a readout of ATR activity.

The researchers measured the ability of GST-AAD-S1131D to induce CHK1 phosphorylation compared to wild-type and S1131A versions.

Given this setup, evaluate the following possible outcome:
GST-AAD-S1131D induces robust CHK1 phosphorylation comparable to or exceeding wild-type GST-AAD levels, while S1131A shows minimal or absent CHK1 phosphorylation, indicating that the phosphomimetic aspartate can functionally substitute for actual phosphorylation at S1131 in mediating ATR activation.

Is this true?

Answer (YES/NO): NO